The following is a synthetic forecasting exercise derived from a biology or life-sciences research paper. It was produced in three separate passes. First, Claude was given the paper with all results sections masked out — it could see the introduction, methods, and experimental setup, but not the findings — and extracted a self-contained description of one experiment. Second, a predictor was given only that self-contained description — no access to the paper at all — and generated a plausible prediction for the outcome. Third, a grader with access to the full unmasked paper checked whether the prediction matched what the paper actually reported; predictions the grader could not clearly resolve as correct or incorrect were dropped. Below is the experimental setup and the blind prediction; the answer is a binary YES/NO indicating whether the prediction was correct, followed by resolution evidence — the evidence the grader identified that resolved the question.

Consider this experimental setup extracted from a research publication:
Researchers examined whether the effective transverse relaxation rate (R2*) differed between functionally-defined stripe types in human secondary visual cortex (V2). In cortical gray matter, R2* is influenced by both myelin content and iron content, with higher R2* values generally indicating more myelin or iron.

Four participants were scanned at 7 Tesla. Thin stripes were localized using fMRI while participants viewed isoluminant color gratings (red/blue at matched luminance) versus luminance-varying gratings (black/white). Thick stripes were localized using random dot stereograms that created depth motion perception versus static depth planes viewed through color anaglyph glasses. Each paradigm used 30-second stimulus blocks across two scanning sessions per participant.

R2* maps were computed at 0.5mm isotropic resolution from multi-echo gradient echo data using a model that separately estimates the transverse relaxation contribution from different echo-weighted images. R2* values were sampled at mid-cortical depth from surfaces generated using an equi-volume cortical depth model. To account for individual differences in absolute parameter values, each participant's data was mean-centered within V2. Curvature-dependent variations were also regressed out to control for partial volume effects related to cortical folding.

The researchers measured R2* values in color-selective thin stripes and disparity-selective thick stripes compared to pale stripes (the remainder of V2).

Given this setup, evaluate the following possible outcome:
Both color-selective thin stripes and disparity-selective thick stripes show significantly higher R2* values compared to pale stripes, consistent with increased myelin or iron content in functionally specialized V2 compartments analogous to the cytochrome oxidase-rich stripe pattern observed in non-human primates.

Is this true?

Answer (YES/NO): NO